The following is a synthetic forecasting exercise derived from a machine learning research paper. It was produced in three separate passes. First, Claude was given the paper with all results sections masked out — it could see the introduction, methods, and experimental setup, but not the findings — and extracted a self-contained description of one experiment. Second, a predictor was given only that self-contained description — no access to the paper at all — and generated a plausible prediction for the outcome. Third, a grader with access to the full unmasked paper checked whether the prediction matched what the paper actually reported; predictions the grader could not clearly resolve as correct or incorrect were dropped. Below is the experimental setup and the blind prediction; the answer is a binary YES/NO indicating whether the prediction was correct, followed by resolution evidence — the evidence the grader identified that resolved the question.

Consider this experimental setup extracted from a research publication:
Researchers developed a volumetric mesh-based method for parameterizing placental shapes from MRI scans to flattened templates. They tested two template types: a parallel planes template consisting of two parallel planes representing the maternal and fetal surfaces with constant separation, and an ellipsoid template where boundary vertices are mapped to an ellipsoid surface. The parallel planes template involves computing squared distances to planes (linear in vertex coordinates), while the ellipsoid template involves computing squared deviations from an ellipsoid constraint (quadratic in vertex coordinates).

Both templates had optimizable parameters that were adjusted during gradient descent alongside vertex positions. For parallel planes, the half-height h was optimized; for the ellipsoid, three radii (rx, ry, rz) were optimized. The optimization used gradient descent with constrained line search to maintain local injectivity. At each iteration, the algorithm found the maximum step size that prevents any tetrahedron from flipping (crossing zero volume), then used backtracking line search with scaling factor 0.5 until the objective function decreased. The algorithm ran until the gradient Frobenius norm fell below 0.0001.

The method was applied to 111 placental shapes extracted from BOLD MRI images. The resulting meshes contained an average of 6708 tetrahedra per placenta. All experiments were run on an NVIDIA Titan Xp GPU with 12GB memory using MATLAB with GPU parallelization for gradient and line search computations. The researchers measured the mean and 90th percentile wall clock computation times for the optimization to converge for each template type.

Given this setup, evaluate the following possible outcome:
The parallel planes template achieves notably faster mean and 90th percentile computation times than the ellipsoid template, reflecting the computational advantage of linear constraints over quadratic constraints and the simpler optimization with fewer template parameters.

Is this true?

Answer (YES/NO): YES